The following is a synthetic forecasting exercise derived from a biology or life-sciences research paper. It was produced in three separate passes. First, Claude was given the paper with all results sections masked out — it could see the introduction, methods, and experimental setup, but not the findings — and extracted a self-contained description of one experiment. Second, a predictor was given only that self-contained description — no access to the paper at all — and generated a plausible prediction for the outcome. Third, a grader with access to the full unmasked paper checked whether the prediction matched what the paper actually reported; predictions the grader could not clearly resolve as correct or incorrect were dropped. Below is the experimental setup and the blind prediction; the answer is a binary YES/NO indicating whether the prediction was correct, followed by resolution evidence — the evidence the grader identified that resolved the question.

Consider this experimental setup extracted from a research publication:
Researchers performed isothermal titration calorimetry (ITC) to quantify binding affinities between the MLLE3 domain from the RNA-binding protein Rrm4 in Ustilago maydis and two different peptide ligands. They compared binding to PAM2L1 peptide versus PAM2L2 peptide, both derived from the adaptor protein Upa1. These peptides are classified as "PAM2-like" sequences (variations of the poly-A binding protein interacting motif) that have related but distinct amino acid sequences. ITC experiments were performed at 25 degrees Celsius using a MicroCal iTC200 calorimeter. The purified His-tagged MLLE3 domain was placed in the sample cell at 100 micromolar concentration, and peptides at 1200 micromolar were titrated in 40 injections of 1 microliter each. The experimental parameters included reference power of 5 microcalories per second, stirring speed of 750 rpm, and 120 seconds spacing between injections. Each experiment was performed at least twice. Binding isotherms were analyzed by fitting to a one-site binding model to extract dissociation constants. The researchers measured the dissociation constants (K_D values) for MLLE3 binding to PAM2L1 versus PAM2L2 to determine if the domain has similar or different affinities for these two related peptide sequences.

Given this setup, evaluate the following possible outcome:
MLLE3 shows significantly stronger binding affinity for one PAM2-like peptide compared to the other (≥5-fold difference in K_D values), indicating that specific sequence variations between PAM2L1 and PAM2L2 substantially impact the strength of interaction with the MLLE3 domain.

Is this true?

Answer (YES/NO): NO